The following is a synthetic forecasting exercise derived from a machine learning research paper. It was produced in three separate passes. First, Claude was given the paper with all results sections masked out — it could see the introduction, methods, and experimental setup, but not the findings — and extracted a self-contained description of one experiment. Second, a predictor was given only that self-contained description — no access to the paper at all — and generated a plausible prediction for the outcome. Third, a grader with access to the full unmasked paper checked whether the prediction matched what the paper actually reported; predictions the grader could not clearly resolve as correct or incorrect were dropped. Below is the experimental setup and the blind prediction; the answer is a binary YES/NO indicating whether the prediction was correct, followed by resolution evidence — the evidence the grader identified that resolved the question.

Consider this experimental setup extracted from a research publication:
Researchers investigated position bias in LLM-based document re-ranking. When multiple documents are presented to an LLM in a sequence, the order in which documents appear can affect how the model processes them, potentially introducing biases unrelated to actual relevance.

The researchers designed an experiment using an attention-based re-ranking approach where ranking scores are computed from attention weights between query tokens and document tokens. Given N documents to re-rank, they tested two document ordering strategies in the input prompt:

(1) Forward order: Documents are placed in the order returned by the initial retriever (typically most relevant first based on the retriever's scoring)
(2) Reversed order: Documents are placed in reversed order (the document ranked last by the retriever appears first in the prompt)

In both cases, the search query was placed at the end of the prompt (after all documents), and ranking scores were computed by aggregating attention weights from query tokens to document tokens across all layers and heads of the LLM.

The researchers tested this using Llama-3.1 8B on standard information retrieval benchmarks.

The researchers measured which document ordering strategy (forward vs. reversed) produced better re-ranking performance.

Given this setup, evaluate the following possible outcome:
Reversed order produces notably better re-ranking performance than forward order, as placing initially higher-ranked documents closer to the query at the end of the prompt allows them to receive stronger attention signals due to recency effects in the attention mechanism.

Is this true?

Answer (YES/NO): YES